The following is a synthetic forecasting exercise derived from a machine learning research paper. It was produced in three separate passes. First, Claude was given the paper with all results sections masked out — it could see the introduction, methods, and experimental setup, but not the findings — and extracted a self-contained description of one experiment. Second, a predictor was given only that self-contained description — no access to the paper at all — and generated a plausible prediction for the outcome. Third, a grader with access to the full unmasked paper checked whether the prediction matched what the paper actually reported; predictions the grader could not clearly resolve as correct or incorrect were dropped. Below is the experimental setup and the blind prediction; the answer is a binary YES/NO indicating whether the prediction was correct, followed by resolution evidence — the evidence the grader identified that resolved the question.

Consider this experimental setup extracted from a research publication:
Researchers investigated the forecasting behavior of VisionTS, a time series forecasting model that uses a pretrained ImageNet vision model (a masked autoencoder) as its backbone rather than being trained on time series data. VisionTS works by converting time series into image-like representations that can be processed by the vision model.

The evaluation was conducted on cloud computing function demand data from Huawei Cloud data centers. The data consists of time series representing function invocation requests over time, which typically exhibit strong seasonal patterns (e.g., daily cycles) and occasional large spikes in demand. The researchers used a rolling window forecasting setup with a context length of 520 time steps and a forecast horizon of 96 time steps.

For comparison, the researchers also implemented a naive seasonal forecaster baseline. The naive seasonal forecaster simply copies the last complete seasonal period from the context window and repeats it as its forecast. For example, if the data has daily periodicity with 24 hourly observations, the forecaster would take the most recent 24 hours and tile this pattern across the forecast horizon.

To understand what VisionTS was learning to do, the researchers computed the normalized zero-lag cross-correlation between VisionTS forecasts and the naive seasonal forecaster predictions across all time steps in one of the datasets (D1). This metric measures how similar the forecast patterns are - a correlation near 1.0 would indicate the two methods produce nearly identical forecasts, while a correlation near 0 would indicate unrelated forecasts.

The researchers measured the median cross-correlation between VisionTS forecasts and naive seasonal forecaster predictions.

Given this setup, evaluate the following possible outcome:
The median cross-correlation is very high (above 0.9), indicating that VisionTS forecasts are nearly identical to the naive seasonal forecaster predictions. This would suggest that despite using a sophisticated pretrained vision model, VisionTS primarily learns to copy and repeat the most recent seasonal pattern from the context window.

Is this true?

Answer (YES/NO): YES